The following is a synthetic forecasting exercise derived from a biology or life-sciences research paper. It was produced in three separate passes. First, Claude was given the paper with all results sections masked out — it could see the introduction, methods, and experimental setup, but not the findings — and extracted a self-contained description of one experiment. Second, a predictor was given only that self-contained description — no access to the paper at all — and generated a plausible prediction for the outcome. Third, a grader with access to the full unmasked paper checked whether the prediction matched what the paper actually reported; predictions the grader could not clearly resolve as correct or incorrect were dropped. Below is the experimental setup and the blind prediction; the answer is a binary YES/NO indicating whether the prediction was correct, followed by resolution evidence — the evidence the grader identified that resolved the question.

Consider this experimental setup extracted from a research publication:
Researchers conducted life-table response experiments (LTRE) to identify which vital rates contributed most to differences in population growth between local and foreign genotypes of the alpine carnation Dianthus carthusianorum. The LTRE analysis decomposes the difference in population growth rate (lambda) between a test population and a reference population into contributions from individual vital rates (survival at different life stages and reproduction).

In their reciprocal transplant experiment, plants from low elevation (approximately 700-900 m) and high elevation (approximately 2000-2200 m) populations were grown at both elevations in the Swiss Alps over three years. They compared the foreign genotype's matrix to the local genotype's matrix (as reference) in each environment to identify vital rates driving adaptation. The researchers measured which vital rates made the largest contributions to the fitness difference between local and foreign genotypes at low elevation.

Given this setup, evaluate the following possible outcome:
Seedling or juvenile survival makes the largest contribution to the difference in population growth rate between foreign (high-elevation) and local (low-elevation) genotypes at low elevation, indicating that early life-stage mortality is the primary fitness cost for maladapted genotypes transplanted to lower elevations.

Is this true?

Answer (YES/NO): NO